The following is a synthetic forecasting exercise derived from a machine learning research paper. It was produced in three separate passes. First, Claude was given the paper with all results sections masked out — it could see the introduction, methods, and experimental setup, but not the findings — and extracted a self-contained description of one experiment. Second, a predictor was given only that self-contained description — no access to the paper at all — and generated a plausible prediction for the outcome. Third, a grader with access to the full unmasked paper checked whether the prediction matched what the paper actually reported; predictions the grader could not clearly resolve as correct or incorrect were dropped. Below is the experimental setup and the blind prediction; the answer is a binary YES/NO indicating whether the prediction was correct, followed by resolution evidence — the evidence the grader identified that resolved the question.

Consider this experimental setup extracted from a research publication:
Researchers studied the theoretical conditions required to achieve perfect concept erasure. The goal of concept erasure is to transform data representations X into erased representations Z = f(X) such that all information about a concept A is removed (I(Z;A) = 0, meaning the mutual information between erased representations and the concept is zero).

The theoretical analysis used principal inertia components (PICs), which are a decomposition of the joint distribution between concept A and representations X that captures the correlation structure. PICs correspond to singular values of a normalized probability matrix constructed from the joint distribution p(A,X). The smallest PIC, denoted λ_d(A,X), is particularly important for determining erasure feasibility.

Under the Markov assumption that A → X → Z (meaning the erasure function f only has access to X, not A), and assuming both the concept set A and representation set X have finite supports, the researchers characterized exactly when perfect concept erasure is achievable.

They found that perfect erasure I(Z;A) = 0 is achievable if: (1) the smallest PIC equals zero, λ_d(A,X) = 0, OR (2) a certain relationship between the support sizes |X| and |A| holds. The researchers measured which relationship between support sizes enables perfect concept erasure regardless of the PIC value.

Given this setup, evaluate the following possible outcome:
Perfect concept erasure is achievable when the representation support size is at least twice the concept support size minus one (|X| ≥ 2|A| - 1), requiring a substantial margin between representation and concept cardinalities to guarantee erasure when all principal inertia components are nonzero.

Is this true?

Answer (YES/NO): NO